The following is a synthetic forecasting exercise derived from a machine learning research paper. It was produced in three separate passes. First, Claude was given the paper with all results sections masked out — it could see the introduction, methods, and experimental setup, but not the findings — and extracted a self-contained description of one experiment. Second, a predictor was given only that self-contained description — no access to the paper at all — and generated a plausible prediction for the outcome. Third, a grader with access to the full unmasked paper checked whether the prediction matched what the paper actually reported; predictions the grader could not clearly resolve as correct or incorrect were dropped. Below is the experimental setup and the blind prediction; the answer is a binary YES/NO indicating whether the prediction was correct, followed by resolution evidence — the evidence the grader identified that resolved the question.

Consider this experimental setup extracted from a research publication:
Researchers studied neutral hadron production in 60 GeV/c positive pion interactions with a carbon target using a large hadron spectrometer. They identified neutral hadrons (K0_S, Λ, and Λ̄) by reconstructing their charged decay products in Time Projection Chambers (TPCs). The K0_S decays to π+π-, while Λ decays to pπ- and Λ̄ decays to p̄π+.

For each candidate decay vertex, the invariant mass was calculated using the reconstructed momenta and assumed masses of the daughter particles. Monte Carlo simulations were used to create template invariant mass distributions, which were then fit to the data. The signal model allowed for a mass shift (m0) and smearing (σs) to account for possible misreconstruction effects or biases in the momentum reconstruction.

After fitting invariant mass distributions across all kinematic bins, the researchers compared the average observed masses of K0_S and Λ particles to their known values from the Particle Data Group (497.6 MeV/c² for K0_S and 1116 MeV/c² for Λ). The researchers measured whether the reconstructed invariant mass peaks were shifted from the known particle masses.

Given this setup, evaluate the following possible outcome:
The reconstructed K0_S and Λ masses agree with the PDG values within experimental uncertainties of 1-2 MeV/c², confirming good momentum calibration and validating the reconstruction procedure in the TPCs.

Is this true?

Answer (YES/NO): NO